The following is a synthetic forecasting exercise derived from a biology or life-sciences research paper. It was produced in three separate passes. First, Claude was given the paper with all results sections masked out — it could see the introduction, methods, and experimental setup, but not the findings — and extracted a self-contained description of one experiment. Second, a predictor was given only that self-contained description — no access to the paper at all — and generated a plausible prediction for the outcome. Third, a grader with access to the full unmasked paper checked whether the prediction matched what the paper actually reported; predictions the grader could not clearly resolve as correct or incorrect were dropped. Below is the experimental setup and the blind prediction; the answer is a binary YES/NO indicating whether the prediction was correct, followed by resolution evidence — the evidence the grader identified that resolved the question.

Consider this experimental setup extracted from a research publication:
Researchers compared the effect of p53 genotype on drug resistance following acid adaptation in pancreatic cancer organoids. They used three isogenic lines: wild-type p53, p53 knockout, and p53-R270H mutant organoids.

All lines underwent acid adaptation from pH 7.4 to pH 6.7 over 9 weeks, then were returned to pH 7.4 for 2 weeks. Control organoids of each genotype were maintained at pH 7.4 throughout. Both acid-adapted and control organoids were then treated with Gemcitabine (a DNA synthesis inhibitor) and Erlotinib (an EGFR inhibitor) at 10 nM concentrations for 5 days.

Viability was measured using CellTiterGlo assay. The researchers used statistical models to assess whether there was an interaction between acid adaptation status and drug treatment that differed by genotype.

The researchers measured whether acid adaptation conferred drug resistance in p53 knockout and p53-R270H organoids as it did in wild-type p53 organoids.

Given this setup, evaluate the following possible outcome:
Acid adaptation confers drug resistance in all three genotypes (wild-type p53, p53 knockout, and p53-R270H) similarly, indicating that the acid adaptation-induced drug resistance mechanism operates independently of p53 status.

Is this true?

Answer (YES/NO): NO